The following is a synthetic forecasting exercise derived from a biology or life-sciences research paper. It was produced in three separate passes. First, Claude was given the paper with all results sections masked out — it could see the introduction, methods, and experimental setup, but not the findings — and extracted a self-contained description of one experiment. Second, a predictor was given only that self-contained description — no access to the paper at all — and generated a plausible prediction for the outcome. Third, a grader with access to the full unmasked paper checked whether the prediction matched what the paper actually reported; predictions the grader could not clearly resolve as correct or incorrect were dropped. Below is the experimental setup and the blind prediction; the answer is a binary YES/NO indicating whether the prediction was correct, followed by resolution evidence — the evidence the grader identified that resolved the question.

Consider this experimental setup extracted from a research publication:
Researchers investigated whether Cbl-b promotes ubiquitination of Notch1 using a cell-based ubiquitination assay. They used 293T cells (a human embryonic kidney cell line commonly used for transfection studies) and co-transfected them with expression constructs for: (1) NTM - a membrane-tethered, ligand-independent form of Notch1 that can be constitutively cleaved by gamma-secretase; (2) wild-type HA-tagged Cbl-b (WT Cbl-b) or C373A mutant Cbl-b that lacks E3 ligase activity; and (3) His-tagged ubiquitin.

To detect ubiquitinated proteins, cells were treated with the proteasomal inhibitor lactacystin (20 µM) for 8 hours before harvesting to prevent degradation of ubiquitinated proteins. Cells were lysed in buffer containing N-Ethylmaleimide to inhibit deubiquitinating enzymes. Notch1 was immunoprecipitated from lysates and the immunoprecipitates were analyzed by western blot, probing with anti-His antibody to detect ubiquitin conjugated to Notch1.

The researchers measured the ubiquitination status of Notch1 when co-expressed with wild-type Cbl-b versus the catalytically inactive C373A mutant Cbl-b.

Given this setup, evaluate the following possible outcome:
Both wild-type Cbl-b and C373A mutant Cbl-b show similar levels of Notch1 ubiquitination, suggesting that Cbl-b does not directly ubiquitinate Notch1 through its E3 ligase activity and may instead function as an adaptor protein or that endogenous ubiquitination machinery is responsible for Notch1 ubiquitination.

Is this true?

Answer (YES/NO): NO